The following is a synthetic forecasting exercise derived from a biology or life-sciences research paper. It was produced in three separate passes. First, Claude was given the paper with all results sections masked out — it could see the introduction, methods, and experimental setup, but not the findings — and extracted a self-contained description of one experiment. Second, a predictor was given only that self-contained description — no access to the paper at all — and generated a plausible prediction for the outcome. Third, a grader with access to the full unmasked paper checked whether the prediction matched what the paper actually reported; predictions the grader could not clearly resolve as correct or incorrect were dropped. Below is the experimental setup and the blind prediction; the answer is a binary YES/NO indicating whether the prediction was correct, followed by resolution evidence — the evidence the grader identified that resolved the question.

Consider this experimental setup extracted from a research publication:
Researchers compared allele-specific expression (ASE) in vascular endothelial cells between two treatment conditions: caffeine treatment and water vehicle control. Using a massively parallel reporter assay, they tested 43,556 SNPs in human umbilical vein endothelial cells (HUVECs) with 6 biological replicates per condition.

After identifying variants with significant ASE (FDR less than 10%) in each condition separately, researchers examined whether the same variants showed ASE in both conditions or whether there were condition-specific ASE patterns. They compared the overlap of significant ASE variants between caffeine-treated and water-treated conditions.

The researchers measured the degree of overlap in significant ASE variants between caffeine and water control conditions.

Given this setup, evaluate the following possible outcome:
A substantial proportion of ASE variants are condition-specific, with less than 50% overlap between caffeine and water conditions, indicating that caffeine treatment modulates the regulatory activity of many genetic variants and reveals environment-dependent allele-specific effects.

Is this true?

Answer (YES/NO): NO